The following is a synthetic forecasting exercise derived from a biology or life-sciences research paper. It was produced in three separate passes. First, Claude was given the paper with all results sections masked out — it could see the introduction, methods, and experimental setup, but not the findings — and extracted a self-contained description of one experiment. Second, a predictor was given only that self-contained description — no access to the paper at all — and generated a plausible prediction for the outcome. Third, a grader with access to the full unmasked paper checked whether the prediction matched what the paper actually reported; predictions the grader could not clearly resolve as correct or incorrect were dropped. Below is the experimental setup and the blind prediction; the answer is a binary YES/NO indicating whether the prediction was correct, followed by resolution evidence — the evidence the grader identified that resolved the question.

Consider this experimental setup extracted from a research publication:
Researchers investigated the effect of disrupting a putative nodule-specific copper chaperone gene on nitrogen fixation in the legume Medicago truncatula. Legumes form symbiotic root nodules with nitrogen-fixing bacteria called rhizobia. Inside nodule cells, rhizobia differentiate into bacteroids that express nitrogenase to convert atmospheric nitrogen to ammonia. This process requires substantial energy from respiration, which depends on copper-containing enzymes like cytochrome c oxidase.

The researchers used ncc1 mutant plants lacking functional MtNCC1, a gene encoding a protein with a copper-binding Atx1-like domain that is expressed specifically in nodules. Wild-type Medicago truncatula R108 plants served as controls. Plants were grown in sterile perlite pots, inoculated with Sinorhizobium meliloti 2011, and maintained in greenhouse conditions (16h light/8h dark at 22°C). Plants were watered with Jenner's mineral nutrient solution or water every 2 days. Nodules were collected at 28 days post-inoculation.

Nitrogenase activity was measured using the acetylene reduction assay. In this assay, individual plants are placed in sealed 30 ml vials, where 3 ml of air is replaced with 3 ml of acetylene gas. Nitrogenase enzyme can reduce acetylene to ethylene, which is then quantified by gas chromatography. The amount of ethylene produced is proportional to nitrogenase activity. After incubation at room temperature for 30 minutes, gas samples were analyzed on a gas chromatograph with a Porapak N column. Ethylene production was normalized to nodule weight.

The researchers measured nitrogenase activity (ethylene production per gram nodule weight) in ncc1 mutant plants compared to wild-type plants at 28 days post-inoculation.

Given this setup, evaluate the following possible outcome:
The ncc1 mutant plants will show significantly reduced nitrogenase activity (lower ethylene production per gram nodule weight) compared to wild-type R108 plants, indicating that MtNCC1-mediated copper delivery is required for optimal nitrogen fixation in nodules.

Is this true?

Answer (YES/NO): YES